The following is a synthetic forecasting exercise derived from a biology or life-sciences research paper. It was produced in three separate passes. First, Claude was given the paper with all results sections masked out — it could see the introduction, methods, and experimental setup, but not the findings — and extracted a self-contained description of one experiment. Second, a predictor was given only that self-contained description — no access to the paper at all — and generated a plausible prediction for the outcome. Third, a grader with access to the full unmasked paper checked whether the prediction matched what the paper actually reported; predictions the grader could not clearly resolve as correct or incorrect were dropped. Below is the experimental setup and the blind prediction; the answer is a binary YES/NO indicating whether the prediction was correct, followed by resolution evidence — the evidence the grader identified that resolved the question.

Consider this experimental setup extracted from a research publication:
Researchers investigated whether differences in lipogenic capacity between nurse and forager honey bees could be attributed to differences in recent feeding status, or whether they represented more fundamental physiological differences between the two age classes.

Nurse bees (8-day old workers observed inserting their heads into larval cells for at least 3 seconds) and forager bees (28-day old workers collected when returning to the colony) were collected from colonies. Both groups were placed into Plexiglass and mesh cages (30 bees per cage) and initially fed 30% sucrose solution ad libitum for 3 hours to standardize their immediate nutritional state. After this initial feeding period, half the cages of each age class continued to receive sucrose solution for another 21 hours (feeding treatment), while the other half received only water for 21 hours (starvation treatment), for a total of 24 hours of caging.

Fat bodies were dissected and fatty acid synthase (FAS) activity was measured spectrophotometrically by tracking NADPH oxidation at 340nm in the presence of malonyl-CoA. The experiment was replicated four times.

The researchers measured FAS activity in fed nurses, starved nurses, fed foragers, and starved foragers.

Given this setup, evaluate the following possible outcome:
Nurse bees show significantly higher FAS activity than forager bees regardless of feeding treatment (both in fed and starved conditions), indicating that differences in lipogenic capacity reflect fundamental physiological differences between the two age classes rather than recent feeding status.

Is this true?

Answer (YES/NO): YES